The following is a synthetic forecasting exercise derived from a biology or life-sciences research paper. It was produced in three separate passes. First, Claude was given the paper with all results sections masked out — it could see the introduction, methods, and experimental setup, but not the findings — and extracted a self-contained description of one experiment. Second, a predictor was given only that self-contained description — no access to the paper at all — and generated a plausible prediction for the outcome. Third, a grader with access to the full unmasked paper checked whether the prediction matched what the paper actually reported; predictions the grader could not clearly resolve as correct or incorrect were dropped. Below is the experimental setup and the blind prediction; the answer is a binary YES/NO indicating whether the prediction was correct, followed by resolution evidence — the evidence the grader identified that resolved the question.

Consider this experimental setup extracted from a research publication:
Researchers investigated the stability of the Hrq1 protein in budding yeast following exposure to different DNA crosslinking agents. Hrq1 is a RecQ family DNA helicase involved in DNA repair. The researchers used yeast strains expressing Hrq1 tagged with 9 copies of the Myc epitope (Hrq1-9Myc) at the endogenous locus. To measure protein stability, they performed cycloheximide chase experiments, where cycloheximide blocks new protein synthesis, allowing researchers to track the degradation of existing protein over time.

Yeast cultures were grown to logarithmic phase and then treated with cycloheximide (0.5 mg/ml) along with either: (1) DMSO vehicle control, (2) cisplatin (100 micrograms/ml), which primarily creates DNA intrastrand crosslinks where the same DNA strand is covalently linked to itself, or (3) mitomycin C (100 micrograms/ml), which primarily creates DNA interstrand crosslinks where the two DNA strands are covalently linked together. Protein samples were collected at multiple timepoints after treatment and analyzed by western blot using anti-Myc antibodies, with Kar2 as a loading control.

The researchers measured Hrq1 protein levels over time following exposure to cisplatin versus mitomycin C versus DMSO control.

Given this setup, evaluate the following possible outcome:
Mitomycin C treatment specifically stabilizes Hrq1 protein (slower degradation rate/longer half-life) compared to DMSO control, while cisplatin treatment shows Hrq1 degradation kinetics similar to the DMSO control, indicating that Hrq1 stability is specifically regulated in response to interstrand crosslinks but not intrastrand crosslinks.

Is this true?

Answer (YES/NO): NO